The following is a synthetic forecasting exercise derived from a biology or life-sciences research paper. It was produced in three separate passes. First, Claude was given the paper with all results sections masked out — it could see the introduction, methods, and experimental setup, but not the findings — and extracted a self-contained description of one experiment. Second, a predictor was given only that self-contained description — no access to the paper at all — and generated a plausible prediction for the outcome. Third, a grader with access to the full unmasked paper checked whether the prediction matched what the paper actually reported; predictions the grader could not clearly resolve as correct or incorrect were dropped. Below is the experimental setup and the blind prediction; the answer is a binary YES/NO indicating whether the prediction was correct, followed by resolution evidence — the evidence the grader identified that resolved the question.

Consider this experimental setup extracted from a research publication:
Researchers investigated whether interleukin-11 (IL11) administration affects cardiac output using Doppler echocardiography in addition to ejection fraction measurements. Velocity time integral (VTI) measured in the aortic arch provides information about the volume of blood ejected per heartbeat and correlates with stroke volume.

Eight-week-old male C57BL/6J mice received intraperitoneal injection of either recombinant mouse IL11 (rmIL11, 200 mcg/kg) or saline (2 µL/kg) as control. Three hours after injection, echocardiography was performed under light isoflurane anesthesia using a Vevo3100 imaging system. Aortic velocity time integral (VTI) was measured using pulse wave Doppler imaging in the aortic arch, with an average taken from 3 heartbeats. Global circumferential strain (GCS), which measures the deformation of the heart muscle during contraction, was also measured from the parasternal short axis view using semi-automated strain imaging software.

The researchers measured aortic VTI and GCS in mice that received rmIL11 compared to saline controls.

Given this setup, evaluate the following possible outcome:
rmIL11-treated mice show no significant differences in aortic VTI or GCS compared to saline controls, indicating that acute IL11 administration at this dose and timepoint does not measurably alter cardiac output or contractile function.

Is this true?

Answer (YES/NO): NO